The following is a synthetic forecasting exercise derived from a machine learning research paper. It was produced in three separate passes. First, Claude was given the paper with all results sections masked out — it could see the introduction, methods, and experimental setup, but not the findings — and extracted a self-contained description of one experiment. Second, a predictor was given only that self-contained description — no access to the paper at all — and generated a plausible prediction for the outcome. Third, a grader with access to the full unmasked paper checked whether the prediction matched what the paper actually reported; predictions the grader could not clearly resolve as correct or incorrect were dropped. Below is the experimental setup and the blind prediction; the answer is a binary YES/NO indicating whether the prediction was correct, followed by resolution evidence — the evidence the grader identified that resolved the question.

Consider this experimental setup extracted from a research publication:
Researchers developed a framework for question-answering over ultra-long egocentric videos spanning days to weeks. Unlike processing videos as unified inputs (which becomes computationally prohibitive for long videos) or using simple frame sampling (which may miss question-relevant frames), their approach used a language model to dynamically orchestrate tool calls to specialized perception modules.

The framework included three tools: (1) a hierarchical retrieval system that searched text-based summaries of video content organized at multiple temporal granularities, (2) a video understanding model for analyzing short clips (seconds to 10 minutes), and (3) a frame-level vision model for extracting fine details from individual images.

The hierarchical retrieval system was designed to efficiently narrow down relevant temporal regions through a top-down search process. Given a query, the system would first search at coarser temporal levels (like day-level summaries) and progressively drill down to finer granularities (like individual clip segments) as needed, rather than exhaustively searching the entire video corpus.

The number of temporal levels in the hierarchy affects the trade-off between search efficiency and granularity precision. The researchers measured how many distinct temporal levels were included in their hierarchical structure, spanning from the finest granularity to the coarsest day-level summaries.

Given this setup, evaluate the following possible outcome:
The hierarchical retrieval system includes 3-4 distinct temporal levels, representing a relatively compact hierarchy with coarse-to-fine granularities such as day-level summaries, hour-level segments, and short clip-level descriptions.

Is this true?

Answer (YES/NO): YES